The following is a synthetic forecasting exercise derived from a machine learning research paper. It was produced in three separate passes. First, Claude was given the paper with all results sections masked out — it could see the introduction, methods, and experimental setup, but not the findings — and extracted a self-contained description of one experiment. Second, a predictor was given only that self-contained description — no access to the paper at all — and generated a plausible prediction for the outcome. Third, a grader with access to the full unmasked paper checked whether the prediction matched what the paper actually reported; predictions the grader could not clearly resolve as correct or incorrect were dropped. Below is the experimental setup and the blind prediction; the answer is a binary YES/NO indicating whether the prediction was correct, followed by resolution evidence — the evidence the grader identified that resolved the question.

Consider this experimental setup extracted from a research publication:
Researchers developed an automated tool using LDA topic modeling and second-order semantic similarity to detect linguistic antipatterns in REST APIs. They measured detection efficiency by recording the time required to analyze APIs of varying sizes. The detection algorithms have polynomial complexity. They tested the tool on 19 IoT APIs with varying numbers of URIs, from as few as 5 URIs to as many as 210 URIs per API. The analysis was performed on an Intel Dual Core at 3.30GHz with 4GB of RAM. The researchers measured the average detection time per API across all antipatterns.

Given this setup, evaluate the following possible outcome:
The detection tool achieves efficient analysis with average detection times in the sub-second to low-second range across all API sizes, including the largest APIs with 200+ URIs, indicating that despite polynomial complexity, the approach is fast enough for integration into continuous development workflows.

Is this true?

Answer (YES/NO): NO